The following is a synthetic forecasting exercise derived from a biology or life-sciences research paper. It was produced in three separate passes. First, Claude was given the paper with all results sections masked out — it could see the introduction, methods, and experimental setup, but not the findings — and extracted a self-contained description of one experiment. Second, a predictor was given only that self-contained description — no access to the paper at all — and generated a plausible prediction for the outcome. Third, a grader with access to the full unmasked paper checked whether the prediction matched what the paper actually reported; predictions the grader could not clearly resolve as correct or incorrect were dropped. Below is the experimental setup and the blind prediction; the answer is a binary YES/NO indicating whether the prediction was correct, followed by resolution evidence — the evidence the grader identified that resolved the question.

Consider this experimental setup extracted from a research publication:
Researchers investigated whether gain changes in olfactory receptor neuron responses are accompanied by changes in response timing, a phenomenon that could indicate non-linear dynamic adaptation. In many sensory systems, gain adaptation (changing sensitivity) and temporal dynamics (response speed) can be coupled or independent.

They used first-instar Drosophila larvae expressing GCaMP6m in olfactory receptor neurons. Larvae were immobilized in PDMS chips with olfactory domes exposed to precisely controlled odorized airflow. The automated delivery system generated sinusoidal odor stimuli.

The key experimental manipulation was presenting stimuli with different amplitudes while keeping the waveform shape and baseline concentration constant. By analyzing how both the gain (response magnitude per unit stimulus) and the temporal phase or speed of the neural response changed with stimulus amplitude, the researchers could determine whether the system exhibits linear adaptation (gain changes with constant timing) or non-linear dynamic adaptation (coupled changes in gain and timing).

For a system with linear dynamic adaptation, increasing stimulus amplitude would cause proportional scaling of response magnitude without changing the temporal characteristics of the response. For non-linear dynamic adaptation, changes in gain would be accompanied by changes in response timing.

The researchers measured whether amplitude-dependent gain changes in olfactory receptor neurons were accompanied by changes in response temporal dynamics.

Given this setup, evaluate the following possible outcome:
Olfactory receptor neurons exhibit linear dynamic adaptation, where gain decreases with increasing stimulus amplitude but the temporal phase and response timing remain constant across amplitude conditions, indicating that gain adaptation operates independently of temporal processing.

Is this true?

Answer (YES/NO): NO